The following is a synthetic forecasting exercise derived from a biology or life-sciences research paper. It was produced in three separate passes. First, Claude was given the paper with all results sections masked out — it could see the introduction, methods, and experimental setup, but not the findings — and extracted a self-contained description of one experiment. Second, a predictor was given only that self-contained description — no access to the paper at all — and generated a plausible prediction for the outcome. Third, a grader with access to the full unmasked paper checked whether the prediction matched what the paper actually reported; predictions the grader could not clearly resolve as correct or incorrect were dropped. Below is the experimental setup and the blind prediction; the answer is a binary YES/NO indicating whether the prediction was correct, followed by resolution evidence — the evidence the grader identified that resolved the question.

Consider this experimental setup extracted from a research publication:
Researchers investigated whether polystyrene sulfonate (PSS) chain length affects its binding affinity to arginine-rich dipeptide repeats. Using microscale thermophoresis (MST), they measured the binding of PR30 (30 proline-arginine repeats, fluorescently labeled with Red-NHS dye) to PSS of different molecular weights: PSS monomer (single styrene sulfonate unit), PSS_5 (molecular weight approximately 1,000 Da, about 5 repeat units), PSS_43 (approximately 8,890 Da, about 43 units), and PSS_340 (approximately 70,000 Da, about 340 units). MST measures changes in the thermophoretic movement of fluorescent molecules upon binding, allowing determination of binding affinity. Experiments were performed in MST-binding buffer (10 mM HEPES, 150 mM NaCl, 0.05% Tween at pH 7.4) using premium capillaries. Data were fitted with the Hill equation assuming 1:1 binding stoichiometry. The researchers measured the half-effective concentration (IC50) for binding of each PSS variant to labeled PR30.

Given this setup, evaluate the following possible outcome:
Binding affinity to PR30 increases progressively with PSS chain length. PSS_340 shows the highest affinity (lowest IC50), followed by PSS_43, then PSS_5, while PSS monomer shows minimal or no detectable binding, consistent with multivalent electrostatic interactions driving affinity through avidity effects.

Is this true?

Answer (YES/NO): NO